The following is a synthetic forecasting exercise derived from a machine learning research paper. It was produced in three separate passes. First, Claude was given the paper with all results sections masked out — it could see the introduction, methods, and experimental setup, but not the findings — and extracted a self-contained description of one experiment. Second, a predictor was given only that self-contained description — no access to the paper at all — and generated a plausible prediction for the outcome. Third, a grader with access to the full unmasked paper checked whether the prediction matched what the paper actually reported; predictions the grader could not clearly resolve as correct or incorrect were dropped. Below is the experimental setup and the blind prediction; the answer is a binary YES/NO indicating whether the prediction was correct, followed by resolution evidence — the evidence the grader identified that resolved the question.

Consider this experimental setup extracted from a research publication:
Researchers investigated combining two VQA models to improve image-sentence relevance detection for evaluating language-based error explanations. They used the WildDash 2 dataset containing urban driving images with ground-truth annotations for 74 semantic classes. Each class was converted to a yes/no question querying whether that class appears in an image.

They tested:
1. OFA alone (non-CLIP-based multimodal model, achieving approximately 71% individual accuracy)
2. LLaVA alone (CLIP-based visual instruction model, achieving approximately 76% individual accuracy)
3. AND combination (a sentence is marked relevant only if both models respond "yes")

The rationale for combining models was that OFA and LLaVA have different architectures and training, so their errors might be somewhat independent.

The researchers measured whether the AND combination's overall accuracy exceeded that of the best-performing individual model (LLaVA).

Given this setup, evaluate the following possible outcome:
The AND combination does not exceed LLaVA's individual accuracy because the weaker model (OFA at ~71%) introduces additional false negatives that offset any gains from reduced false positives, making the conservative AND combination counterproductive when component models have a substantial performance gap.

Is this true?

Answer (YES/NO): NO